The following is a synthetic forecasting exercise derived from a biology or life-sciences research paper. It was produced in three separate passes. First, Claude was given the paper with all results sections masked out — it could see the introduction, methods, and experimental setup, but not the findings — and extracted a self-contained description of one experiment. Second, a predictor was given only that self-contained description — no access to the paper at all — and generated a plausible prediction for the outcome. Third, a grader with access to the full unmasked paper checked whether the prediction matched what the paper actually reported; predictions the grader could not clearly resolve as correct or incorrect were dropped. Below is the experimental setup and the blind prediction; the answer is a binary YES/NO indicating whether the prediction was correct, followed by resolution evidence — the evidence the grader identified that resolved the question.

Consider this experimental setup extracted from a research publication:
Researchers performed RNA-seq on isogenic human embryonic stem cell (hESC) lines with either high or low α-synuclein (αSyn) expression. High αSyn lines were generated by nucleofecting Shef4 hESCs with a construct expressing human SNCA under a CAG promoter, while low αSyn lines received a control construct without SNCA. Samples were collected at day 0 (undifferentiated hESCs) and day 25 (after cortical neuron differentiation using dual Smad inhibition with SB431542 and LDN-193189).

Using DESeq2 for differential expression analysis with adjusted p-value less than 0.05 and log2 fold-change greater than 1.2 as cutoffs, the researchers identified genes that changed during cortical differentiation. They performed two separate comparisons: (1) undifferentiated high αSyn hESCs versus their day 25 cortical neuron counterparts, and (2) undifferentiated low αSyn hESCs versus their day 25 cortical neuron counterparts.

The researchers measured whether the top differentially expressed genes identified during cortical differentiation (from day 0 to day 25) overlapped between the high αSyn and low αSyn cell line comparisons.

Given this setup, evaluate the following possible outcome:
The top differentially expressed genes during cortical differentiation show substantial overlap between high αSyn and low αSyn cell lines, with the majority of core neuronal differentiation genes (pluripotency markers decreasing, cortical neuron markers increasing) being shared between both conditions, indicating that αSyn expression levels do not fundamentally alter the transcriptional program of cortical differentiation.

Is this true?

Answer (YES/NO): YES